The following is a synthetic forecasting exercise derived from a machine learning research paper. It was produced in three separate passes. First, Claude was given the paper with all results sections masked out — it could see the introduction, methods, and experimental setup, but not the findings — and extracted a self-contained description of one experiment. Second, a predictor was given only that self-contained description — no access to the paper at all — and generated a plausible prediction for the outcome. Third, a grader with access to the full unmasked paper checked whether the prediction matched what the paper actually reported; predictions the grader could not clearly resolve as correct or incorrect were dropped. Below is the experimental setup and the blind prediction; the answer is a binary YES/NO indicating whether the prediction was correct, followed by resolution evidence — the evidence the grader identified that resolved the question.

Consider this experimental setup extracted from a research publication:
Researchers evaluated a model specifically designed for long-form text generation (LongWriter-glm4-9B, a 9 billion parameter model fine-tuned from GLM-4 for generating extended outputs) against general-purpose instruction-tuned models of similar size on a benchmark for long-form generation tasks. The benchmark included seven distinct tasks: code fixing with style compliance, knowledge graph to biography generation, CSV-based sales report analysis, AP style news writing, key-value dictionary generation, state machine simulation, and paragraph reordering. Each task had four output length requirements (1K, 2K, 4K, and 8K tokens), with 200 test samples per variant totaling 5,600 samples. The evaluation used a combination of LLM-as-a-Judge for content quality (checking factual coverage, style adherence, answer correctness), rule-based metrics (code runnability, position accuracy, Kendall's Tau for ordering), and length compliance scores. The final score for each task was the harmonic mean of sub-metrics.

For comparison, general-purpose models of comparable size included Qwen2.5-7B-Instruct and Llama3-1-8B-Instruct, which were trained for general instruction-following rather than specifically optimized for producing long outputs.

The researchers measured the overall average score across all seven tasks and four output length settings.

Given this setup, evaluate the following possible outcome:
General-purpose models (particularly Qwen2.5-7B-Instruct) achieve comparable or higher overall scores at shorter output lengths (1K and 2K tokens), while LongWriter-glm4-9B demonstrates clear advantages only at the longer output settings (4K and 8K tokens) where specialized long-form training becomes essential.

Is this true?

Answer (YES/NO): NO